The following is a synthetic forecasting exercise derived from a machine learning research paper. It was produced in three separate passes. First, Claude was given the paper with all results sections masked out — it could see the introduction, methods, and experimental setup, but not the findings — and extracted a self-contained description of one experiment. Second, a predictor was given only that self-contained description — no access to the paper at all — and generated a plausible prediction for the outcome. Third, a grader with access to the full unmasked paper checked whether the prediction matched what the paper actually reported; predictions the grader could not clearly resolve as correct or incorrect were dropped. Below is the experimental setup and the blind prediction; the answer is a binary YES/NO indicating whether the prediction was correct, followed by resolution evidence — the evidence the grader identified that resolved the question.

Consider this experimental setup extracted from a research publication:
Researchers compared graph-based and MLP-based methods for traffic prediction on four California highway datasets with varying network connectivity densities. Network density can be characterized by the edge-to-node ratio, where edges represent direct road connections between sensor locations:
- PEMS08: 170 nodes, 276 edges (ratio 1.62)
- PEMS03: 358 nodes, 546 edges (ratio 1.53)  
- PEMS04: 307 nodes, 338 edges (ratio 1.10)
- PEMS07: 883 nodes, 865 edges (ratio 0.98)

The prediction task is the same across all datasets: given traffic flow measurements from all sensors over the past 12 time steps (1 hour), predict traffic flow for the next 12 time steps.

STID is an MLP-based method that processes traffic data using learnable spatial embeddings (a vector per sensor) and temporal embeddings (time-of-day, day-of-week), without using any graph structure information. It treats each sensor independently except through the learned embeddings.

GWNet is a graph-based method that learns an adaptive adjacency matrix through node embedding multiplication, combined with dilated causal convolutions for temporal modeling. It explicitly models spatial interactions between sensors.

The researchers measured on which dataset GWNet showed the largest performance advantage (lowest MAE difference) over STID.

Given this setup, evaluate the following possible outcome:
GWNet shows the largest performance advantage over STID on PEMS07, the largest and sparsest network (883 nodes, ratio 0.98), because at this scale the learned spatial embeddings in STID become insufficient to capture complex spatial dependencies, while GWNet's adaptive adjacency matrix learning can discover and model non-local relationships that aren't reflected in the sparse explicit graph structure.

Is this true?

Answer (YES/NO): NO